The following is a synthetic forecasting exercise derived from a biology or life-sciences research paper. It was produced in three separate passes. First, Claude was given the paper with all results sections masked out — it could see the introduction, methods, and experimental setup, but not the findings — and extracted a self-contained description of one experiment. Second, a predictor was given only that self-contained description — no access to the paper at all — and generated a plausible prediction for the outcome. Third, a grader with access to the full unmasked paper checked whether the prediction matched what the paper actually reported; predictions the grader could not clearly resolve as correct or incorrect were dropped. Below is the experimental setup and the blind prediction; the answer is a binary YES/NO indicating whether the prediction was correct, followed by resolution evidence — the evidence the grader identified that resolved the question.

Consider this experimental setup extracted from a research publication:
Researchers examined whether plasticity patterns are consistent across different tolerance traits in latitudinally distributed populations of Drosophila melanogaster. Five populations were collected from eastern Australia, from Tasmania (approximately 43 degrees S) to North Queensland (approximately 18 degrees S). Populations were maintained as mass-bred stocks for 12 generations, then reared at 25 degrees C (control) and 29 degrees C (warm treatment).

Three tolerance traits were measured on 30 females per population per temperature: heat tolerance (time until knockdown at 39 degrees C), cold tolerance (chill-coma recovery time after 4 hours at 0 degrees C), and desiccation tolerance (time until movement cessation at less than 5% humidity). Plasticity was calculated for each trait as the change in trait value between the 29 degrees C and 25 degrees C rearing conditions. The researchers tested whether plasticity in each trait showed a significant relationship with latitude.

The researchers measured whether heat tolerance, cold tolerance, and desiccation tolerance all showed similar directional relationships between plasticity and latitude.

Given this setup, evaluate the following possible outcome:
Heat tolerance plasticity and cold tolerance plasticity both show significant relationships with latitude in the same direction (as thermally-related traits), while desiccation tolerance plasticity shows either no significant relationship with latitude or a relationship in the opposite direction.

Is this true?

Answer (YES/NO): NO